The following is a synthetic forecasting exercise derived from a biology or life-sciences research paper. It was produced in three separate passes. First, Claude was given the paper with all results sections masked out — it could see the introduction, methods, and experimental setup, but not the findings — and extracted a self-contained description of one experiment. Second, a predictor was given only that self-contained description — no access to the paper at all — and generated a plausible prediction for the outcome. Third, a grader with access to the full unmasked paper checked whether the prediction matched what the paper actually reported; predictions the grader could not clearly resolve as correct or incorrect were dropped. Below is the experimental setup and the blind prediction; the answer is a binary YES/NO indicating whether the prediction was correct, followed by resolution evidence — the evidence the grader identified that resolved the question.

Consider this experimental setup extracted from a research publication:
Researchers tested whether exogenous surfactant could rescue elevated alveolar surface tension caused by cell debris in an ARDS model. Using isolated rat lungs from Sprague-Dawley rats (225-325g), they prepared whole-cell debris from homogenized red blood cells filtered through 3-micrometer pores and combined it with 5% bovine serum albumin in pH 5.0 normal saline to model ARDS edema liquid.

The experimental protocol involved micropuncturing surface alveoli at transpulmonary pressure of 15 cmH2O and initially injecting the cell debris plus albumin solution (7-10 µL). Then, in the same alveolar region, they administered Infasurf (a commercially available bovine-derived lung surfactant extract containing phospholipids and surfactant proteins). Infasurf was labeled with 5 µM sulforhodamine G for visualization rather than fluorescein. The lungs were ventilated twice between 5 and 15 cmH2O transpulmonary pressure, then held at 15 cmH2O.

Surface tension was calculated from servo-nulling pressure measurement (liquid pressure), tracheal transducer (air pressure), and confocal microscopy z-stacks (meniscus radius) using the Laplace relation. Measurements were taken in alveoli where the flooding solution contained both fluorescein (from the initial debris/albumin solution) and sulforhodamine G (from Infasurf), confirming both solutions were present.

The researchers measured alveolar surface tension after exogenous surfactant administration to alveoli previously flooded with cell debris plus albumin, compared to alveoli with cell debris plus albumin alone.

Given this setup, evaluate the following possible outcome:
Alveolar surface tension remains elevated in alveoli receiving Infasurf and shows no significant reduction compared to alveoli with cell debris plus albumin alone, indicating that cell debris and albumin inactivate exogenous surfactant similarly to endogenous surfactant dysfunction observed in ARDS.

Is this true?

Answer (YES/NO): YES